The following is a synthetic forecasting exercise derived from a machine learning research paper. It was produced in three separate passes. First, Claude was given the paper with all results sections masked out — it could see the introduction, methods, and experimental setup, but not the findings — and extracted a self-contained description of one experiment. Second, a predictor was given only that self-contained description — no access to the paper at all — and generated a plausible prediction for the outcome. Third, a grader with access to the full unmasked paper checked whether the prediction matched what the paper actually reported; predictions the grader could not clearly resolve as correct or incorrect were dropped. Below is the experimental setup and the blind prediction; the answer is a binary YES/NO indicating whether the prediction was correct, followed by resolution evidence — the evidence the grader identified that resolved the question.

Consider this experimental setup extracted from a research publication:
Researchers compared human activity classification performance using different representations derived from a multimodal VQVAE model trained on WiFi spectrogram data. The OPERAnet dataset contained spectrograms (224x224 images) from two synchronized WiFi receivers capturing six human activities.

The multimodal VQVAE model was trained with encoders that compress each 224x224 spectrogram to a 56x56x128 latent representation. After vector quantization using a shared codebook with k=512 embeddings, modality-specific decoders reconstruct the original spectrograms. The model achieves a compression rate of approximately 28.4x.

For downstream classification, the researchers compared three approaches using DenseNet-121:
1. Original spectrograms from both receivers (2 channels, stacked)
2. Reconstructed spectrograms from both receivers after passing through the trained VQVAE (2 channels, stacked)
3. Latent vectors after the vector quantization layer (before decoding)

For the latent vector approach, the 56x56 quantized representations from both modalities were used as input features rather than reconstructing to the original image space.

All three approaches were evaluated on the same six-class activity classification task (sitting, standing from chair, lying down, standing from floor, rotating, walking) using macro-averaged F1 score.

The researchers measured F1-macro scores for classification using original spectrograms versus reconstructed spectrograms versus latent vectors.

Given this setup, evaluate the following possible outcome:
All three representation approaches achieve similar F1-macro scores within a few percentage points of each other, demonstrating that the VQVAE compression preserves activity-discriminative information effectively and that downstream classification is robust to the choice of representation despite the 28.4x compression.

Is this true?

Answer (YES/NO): NO